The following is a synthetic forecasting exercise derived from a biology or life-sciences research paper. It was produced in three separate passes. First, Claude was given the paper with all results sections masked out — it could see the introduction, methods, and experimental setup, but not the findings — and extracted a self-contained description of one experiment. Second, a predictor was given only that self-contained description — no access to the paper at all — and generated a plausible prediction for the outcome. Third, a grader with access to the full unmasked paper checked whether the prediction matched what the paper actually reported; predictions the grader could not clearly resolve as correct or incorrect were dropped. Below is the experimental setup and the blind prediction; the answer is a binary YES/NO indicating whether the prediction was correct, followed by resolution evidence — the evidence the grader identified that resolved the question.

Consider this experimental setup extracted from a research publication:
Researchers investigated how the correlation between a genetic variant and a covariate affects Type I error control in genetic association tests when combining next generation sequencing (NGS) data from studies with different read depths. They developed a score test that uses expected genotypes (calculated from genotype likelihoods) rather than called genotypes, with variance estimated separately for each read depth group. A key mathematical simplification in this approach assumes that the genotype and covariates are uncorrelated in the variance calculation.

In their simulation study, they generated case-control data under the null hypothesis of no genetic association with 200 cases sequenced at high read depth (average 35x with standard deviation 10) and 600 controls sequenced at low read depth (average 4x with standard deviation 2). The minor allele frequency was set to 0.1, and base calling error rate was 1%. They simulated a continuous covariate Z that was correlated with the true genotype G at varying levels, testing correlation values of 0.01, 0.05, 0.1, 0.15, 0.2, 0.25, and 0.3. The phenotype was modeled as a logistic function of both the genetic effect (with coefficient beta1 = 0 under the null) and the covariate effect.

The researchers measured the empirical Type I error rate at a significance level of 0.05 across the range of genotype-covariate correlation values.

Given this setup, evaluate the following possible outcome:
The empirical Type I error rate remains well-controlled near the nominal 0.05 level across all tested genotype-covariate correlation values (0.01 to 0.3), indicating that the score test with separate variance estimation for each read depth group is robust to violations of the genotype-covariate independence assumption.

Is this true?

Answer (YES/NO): NO